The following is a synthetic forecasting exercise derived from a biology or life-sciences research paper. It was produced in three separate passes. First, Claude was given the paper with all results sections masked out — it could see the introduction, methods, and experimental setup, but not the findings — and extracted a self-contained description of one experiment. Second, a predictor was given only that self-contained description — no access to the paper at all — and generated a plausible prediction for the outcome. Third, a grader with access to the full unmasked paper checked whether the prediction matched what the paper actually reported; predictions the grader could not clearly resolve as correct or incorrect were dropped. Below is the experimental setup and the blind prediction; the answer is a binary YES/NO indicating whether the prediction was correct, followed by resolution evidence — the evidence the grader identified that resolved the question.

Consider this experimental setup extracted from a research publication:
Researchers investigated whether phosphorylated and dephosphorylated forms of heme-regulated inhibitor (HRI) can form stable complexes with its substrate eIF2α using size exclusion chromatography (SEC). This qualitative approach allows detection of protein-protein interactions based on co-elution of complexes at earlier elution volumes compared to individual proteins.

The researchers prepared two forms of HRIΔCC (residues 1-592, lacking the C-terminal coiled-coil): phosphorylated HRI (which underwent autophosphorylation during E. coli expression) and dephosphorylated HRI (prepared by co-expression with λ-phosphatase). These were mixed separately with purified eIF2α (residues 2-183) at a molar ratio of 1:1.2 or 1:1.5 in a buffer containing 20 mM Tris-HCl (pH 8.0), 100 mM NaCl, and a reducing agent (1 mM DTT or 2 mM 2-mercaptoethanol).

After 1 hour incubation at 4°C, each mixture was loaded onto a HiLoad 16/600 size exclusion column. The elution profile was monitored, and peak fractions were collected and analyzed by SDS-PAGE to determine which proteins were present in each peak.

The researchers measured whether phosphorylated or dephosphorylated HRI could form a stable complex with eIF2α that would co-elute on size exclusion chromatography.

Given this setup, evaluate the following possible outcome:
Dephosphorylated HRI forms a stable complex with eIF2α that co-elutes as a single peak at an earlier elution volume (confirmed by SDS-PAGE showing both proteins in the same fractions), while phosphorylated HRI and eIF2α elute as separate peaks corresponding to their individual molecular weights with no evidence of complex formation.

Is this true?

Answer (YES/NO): NO